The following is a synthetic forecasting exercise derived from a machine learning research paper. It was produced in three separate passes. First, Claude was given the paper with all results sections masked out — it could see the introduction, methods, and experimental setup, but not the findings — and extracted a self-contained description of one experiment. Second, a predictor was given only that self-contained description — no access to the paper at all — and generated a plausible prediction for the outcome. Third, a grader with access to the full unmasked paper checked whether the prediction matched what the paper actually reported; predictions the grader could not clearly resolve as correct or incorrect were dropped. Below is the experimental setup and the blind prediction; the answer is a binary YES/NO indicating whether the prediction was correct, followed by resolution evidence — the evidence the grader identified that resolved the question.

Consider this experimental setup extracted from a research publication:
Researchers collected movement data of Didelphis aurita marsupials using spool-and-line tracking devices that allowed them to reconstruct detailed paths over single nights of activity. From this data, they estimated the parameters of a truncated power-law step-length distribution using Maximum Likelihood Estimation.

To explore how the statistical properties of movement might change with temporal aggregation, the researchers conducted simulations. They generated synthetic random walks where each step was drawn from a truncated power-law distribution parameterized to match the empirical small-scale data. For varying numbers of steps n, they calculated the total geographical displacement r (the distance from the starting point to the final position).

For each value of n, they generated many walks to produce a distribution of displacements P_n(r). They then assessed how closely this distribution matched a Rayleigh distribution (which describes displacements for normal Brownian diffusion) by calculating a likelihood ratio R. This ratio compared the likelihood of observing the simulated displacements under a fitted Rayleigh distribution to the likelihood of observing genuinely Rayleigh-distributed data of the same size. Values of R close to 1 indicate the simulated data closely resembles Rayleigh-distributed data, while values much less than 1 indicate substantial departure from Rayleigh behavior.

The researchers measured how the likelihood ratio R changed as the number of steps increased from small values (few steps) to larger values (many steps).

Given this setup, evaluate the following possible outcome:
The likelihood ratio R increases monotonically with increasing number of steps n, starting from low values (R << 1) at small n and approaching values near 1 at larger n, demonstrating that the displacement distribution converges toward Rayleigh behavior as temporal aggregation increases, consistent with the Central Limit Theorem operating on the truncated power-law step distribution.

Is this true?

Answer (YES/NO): YES